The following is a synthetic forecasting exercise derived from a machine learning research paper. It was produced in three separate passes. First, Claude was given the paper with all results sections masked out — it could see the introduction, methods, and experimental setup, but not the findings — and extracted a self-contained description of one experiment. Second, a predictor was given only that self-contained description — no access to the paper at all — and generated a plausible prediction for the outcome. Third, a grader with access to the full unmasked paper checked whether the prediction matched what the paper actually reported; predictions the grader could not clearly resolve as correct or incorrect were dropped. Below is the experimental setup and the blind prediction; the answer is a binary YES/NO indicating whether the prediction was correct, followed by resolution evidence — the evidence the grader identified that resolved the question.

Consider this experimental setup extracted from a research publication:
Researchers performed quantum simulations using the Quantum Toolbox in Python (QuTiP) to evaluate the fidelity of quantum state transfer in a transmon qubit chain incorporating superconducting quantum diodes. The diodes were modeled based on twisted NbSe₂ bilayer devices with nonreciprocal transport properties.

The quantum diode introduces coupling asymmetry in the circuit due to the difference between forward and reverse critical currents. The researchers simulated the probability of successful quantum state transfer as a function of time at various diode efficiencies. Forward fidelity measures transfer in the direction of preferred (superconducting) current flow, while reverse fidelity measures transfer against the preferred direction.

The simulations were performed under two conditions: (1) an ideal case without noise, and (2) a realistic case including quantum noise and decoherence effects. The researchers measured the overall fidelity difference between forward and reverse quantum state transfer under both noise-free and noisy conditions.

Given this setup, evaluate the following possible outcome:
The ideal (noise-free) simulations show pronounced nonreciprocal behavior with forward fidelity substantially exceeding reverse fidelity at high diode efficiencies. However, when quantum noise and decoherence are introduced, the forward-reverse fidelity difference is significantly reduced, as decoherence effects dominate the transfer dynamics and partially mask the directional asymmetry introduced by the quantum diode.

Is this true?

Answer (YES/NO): NO